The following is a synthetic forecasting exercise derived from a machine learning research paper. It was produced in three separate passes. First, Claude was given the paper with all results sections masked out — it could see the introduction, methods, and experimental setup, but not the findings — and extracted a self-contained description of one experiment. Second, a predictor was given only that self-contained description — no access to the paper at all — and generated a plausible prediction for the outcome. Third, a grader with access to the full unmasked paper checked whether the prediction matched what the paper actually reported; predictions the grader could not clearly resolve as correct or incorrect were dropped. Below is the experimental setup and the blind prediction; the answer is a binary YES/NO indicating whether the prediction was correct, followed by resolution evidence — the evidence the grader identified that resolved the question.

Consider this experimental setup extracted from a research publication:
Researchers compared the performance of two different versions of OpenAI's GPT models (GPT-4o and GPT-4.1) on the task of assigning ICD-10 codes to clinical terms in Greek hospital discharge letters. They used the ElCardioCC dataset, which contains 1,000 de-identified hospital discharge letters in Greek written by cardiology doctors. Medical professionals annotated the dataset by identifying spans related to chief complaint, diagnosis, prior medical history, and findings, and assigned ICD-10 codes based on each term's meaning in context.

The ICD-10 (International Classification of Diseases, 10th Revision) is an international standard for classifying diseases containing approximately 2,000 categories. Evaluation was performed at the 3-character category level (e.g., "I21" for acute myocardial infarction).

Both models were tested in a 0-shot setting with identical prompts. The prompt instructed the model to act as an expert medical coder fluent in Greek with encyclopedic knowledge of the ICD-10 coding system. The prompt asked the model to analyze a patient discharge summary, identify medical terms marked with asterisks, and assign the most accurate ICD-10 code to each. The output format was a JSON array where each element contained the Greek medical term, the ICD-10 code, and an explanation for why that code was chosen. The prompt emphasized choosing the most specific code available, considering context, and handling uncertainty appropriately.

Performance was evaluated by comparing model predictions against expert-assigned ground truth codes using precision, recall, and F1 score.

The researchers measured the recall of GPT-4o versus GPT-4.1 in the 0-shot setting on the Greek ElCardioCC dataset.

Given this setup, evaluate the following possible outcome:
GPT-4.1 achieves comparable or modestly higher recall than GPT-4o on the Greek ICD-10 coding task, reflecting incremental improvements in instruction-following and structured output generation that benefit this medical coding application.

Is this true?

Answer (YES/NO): NO